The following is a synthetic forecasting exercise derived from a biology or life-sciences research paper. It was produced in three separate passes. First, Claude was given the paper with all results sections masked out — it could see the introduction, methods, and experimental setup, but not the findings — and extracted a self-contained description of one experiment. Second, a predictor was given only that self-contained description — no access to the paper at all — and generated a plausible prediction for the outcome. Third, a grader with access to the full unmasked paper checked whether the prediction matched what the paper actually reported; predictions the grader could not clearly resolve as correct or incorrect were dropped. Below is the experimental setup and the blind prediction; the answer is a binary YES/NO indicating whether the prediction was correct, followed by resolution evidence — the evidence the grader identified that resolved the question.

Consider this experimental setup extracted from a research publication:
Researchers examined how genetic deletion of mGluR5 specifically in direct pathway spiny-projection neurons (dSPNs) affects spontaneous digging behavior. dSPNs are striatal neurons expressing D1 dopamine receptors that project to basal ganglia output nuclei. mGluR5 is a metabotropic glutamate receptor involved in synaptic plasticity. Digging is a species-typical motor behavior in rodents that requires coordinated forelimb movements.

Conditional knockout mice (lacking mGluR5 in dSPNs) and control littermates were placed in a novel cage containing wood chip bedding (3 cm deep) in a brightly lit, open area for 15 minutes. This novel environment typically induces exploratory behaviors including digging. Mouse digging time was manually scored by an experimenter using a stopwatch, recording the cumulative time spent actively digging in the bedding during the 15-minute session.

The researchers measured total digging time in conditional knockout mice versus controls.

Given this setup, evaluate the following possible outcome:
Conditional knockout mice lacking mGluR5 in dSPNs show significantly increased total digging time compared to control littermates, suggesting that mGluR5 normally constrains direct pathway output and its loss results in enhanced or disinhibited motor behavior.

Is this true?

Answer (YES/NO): NO